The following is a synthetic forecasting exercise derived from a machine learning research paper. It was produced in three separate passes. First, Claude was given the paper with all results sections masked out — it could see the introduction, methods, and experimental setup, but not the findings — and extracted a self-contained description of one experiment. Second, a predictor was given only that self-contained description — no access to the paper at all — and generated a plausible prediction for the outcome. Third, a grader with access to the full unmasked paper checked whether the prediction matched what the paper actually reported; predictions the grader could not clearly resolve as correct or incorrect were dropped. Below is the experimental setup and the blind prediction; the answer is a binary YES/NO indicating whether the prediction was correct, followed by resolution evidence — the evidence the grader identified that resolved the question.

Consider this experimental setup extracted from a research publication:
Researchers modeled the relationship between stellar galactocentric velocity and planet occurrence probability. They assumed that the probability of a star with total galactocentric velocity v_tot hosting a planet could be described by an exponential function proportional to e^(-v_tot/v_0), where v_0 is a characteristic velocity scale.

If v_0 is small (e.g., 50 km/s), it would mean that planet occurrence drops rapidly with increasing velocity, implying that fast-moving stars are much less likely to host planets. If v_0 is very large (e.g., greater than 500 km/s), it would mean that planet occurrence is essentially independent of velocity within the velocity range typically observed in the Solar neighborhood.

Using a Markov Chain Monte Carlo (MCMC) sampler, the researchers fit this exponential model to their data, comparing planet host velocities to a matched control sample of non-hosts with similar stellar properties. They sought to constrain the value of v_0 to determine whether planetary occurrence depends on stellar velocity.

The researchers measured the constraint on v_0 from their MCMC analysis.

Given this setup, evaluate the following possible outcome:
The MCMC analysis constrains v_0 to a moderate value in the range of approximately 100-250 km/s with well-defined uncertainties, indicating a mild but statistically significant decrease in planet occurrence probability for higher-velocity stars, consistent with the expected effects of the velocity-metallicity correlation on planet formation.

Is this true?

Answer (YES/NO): NO